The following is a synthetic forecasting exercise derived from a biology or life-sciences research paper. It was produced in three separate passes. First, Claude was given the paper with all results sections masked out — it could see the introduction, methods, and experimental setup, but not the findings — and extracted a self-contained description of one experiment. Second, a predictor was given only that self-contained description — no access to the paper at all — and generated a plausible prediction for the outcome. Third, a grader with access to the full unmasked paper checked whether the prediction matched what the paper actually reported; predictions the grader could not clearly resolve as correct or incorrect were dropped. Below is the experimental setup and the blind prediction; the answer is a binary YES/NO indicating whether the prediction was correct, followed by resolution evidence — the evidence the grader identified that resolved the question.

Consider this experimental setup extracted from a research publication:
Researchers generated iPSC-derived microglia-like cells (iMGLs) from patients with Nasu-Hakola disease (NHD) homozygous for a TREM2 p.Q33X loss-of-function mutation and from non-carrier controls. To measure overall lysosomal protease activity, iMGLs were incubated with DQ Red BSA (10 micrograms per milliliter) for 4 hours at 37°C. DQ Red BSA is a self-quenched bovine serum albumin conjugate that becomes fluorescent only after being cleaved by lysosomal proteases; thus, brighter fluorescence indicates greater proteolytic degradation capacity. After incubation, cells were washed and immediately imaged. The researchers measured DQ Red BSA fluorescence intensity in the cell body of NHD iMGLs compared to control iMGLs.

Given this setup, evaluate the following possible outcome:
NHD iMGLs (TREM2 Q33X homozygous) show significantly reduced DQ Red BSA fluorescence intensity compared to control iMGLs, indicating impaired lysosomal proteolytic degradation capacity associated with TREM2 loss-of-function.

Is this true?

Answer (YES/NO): YES